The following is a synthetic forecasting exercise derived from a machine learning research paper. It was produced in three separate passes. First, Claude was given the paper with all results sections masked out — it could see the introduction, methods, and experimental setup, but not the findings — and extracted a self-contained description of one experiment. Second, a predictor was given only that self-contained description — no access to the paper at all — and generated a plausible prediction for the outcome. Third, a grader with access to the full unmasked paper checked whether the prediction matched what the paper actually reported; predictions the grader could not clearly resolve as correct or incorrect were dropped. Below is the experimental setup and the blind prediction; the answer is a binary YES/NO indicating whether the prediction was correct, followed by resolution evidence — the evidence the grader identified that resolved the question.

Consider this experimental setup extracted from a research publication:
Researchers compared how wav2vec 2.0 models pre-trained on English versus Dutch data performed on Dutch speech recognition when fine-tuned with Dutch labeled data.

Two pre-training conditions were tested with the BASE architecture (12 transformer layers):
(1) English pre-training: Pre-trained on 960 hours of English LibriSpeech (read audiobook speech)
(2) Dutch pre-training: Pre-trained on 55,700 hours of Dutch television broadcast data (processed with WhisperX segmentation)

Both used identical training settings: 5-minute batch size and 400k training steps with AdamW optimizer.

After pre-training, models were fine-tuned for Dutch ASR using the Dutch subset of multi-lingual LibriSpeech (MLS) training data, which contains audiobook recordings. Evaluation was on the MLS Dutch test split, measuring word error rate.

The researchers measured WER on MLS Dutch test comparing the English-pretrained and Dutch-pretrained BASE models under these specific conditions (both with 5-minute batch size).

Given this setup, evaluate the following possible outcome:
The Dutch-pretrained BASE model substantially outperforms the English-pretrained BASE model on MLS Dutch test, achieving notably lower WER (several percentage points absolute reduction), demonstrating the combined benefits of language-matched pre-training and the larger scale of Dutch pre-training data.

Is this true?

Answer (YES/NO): NO